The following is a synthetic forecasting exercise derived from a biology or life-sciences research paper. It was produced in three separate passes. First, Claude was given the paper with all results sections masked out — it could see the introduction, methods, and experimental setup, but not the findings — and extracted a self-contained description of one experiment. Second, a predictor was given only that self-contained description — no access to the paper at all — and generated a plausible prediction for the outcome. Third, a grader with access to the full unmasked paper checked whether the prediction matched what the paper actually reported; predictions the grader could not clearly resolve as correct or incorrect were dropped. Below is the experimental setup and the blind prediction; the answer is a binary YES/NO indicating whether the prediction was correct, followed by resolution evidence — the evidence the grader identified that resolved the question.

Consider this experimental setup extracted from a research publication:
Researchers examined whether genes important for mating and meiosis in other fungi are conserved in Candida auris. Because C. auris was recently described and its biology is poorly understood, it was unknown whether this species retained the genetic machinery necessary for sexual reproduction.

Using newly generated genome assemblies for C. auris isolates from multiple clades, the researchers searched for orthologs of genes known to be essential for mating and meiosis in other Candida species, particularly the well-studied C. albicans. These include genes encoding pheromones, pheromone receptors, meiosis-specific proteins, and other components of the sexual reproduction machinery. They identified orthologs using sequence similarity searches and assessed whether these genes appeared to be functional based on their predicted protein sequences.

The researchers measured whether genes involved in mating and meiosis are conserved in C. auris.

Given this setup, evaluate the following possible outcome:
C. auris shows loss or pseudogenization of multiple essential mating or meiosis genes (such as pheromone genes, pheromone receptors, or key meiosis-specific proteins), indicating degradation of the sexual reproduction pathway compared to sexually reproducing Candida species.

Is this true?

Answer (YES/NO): NO